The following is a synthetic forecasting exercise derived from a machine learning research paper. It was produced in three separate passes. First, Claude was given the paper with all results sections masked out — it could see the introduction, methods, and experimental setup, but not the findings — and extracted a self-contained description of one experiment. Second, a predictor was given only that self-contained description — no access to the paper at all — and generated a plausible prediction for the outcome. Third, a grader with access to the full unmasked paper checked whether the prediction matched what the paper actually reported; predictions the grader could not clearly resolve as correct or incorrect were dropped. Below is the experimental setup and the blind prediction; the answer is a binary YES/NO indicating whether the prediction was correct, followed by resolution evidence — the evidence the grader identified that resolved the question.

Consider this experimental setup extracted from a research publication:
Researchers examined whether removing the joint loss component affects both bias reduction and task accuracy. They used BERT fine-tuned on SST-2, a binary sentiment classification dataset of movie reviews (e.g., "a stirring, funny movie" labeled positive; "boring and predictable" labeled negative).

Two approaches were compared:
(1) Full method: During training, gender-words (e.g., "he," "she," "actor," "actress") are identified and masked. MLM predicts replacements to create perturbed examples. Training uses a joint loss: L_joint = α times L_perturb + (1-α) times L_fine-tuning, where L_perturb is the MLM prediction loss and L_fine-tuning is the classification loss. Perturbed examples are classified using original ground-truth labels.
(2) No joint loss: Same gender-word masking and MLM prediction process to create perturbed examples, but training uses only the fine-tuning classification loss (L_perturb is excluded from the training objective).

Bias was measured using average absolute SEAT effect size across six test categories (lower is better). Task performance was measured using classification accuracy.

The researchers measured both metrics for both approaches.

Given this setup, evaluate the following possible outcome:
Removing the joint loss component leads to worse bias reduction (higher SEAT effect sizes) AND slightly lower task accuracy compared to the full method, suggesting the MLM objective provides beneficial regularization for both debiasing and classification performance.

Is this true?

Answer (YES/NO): NO